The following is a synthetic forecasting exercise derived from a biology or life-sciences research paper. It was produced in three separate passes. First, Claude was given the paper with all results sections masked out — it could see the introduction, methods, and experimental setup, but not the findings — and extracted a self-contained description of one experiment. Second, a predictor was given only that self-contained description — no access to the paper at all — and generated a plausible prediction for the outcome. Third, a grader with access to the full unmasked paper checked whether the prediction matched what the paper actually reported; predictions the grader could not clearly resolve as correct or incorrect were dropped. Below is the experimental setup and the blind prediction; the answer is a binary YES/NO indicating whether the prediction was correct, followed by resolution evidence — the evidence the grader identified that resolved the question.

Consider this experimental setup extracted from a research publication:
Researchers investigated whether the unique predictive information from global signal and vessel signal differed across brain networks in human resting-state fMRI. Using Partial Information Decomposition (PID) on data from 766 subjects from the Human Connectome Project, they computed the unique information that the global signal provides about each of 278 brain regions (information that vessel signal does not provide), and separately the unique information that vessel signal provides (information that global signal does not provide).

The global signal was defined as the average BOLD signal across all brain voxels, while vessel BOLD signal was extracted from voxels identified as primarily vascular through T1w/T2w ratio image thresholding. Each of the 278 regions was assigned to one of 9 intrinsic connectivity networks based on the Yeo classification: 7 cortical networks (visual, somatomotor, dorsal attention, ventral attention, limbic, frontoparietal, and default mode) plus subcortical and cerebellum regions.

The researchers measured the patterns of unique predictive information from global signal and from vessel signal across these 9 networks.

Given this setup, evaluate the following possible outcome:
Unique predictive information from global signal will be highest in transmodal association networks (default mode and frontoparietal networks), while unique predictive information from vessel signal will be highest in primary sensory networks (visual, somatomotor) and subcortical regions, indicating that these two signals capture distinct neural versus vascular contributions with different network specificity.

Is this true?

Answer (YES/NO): NO